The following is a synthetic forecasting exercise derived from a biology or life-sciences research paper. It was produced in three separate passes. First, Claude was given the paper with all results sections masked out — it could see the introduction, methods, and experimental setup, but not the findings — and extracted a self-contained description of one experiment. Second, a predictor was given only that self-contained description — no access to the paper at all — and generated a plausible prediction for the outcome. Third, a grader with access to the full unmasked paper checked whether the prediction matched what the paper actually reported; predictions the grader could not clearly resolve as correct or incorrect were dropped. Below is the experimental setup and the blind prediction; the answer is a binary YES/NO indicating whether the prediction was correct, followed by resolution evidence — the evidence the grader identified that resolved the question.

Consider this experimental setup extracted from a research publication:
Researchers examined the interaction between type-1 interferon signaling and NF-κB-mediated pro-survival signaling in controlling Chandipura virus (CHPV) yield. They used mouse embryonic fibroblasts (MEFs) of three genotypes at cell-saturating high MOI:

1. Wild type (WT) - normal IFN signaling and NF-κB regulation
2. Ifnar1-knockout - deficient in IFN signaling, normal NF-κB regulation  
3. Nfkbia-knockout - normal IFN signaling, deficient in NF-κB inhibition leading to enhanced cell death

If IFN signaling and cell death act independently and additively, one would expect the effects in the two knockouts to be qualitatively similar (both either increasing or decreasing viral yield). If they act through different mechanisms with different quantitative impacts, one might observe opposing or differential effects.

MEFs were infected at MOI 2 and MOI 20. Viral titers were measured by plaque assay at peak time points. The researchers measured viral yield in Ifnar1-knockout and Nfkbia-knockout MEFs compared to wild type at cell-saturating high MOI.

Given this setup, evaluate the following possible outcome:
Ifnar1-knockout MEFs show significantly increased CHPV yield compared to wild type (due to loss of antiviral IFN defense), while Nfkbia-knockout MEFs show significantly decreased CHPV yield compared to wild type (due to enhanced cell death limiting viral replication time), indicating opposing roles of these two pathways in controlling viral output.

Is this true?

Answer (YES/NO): NO